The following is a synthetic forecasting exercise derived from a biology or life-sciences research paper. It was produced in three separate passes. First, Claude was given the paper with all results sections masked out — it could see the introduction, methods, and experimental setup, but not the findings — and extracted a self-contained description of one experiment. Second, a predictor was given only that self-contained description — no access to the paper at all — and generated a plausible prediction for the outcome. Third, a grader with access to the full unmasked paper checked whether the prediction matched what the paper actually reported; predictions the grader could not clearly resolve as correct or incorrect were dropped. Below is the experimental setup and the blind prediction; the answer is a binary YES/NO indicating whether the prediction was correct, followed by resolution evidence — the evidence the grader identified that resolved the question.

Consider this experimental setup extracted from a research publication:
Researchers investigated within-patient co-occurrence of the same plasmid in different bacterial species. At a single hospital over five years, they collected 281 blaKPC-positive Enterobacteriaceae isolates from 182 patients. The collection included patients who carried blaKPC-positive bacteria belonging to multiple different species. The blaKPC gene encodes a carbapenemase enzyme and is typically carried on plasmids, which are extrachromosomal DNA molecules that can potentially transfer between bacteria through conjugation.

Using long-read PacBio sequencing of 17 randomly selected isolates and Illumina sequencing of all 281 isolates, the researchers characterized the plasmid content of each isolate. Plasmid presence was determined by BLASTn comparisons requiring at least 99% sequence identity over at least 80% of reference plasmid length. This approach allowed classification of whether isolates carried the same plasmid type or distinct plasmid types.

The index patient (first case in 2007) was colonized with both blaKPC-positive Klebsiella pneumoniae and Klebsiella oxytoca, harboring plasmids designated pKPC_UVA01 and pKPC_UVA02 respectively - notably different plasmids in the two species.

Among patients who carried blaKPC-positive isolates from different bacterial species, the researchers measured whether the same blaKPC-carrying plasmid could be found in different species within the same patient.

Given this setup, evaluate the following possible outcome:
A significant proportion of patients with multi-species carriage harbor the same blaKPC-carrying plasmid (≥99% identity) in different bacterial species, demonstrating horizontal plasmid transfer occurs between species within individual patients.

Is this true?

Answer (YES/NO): NO